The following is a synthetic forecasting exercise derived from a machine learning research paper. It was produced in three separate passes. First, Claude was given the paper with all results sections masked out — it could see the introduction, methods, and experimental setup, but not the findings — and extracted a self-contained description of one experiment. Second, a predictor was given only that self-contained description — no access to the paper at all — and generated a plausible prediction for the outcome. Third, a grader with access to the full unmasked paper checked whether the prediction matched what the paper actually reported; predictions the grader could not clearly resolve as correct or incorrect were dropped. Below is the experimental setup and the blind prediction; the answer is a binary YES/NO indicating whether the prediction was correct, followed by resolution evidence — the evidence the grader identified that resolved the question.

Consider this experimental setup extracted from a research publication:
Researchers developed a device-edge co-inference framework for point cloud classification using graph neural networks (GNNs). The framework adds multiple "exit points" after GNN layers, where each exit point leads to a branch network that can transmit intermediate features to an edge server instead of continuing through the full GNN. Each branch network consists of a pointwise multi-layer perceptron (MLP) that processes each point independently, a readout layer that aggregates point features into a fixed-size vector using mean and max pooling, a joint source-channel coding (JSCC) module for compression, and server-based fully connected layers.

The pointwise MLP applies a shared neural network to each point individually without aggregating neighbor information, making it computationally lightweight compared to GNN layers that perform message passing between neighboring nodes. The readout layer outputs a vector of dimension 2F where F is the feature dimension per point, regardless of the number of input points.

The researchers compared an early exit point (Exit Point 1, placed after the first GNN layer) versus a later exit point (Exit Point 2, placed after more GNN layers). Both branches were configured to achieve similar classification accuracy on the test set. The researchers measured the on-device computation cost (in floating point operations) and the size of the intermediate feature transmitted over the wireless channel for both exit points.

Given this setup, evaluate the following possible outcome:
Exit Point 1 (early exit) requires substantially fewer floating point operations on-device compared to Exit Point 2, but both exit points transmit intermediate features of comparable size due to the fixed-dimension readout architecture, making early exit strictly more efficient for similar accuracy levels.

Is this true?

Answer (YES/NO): NO